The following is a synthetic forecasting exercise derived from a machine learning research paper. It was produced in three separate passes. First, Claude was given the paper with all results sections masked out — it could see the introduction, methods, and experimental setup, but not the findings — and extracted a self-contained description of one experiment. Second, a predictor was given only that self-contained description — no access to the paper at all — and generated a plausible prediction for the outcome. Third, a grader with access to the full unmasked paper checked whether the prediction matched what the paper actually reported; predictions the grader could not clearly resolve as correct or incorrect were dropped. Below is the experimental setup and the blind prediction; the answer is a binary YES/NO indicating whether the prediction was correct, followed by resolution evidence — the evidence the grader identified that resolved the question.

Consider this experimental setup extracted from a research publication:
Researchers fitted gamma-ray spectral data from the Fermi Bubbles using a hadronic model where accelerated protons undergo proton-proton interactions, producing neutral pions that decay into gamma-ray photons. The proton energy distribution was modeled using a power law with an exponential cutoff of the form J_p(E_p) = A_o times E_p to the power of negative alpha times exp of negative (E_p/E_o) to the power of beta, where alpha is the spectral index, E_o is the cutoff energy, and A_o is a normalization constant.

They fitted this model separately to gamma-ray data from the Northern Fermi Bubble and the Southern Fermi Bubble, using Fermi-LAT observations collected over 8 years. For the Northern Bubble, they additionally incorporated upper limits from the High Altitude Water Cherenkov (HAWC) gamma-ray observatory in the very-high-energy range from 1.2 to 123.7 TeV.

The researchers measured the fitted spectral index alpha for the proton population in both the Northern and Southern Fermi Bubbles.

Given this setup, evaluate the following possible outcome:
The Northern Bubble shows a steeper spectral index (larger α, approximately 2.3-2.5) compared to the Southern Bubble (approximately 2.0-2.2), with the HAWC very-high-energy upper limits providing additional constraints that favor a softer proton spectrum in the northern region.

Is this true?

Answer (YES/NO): NO